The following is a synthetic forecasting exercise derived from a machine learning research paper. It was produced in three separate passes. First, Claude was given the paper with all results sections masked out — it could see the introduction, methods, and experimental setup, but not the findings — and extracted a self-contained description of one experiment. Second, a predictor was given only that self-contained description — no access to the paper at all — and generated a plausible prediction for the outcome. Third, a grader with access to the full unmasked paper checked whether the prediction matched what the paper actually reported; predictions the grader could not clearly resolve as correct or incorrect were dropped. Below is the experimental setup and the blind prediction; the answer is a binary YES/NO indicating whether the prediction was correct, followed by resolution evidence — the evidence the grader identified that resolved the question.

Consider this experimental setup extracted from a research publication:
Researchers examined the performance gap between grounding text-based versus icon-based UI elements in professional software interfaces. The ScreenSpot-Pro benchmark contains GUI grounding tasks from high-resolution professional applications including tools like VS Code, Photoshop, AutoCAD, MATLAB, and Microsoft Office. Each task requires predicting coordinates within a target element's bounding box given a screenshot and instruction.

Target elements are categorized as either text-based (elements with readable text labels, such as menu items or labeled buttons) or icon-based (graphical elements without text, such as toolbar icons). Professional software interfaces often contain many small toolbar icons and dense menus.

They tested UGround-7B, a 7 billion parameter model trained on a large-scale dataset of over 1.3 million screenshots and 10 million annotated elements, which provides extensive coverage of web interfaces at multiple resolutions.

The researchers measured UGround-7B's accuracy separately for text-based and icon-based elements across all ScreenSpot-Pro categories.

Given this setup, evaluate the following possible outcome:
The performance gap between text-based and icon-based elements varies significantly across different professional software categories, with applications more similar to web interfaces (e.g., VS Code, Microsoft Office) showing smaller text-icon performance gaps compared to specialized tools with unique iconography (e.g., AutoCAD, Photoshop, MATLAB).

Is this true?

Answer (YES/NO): NO